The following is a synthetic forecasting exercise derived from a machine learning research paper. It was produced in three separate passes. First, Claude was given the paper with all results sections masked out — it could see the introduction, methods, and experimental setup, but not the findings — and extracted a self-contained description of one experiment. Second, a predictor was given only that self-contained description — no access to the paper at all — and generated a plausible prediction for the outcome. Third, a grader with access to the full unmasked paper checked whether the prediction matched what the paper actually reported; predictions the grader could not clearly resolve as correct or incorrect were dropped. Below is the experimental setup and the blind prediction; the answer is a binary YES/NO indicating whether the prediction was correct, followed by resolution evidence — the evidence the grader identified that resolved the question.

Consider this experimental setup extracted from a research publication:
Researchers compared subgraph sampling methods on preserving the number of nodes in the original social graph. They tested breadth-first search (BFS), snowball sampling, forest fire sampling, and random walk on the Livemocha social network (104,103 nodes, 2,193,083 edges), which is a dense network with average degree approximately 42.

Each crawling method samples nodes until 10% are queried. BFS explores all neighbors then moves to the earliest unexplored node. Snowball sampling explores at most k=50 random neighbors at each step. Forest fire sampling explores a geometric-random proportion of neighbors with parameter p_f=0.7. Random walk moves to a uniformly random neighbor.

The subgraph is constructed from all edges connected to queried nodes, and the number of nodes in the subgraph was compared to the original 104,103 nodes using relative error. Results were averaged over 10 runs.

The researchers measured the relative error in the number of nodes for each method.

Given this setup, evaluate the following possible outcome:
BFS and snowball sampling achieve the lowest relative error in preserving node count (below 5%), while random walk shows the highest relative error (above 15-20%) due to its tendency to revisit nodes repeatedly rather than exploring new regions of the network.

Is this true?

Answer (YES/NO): NO